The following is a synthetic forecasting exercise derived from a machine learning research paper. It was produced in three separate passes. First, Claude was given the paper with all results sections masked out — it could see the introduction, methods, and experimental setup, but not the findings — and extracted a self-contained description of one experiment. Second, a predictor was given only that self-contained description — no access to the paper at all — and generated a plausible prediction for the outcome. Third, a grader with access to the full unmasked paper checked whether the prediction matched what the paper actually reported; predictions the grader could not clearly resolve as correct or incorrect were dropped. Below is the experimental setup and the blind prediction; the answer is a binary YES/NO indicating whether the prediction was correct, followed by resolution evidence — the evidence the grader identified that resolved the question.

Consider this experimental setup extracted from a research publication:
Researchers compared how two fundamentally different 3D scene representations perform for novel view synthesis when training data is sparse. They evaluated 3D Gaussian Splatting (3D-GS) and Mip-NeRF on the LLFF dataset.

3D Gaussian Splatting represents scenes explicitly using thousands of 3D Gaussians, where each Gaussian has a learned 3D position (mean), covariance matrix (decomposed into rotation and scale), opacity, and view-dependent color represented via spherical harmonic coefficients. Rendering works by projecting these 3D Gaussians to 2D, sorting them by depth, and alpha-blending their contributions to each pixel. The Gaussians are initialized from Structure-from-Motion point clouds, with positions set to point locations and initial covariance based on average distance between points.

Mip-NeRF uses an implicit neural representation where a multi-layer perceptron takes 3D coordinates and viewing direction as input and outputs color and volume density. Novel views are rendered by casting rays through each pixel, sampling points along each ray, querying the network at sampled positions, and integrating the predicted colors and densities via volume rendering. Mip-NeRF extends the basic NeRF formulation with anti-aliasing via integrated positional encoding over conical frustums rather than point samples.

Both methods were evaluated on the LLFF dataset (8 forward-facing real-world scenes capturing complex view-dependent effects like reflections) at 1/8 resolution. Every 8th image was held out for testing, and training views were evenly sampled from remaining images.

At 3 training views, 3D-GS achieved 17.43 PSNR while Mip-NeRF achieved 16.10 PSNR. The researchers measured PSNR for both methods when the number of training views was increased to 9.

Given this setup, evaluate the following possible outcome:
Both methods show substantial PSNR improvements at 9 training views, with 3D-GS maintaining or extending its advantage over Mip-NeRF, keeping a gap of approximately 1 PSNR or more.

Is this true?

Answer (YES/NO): NO